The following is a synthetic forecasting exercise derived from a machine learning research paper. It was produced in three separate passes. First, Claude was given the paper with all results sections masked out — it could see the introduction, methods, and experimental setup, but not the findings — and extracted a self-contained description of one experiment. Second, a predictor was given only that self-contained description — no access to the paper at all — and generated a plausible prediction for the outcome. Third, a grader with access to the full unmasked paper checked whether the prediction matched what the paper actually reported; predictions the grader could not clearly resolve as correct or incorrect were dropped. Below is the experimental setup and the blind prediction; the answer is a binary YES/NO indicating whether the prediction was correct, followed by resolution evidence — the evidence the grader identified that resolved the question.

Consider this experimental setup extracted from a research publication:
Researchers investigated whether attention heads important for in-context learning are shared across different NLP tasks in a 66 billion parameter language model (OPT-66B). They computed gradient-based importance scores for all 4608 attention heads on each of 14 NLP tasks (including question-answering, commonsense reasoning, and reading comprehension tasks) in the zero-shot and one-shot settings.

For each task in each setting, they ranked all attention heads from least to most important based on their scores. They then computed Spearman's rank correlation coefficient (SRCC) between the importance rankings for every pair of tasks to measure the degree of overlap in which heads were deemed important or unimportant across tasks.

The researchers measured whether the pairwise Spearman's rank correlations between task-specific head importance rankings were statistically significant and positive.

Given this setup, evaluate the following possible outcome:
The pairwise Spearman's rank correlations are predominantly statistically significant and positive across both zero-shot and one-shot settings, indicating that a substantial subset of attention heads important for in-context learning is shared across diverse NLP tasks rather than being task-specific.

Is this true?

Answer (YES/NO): YES